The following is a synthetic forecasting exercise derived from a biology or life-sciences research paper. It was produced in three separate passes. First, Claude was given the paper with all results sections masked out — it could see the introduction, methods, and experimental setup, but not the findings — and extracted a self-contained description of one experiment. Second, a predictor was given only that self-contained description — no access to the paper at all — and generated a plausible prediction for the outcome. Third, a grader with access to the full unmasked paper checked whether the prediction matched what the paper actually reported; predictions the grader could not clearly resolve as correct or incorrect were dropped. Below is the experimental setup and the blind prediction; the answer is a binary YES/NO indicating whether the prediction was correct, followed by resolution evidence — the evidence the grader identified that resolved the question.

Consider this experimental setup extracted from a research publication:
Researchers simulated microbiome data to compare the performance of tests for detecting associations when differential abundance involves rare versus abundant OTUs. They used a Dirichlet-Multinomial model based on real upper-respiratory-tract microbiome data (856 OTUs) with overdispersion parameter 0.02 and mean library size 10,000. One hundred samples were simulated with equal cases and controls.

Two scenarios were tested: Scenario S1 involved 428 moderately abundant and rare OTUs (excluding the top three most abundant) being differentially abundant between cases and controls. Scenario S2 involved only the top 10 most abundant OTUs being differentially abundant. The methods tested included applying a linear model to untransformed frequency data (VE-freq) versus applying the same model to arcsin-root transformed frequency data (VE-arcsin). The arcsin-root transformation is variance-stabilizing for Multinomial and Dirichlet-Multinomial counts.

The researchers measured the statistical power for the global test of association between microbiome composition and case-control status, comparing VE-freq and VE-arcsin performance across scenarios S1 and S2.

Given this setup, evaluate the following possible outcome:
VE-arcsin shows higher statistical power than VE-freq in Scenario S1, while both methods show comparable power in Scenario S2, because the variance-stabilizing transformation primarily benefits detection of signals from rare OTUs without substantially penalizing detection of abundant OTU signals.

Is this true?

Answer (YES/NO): NO